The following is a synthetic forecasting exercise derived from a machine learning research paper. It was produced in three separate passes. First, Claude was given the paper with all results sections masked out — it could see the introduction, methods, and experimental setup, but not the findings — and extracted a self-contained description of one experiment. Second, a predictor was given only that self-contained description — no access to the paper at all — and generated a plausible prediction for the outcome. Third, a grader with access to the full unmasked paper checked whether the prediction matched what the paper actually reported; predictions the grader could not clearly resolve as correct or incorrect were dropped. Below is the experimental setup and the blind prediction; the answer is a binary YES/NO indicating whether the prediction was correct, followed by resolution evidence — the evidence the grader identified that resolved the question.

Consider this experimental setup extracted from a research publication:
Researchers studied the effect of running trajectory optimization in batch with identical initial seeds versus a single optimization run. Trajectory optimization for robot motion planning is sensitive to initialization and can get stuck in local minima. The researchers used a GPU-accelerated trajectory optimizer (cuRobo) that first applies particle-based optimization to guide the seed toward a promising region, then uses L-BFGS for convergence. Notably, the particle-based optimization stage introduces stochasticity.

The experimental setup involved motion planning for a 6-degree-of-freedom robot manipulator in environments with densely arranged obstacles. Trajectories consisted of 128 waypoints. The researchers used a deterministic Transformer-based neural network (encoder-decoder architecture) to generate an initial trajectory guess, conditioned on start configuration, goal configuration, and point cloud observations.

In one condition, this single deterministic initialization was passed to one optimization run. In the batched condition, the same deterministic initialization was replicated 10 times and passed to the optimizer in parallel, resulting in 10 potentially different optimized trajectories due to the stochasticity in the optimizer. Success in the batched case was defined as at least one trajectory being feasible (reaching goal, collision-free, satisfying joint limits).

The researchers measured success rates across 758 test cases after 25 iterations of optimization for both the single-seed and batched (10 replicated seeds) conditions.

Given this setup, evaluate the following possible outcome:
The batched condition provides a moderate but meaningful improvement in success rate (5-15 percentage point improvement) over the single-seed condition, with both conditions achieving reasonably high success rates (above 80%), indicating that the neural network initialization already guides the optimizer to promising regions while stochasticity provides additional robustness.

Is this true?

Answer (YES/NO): NO